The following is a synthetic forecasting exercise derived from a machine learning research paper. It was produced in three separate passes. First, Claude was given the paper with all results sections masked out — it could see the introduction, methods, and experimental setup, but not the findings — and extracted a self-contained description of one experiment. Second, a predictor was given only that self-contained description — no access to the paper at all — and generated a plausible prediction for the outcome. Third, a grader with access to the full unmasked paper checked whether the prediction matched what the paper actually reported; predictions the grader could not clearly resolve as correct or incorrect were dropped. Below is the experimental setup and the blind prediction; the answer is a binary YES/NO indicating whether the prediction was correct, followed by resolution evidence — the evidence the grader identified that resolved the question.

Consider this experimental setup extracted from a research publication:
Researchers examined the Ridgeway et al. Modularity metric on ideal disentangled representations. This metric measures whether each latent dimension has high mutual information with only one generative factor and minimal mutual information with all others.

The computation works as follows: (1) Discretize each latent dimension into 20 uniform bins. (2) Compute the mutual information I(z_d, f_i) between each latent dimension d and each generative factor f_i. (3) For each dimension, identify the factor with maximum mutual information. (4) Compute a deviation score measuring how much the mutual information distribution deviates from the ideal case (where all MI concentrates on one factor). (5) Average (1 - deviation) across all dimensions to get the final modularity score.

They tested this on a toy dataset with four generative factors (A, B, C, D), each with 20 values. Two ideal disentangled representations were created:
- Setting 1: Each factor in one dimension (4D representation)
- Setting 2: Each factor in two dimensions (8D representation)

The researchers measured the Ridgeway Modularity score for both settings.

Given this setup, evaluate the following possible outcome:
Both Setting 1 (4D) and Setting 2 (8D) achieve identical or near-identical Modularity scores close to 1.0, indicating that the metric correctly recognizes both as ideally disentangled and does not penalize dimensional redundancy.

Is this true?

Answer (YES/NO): YES